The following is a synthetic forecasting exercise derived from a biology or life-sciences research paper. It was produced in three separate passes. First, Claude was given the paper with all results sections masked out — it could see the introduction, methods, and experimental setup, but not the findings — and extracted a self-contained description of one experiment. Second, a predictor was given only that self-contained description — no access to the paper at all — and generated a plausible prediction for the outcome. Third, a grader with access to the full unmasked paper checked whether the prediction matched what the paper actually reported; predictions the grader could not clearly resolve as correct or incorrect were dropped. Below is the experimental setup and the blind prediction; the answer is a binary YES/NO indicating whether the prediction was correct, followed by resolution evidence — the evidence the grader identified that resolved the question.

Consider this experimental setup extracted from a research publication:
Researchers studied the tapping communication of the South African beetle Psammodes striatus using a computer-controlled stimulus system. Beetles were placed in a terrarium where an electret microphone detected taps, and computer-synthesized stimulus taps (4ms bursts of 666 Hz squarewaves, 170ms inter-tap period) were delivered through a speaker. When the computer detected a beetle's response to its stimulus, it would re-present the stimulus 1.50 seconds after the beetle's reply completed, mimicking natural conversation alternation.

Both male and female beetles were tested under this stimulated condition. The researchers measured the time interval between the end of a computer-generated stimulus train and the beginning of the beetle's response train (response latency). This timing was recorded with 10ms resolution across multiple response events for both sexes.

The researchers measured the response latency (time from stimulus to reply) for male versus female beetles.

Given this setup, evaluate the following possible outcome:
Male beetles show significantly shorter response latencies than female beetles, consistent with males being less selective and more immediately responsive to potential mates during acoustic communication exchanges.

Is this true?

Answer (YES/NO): NO